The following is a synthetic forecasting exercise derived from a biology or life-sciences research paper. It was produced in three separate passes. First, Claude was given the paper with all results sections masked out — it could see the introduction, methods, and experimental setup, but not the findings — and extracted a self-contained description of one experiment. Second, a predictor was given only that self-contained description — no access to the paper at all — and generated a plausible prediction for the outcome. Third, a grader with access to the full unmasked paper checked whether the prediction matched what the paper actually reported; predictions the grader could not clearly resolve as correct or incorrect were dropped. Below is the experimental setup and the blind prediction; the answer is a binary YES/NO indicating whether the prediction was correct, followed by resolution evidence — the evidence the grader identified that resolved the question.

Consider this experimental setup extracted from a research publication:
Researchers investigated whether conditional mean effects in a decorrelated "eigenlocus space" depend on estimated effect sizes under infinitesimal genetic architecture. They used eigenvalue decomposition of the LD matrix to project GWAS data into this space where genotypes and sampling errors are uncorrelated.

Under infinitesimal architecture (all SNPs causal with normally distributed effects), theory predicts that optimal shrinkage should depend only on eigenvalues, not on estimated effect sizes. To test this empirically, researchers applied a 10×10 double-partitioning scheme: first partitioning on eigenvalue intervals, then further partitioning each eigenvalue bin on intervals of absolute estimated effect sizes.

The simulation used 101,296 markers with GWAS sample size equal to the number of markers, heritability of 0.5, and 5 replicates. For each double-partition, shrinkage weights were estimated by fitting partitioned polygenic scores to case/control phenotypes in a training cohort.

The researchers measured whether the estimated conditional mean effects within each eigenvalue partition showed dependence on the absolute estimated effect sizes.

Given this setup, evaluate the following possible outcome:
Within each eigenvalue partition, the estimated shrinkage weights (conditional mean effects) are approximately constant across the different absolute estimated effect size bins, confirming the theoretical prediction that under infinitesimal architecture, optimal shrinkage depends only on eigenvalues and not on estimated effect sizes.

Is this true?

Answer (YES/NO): YES